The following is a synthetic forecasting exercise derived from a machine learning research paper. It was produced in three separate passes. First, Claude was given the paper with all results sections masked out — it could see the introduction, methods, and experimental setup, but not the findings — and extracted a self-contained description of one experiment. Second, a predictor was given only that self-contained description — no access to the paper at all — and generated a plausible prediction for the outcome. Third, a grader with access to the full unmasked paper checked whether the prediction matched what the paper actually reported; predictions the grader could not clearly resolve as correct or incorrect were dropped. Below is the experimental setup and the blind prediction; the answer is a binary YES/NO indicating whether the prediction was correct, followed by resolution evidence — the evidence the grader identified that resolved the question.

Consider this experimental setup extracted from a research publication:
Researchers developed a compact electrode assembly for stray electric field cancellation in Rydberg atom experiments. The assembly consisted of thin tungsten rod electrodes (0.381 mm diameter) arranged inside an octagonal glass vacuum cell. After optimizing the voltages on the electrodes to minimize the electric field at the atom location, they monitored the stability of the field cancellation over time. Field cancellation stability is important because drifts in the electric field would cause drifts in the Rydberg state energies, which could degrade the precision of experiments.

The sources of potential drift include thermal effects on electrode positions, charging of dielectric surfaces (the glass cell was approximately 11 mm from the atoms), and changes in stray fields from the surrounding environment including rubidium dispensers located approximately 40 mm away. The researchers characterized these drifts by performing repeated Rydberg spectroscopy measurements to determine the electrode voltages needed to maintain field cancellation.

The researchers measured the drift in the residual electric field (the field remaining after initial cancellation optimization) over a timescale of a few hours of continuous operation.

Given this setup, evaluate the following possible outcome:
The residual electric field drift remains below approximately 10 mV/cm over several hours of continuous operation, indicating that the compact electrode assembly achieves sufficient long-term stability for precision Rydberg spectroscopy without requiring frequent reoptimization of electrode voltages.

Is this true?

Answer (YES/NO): NO